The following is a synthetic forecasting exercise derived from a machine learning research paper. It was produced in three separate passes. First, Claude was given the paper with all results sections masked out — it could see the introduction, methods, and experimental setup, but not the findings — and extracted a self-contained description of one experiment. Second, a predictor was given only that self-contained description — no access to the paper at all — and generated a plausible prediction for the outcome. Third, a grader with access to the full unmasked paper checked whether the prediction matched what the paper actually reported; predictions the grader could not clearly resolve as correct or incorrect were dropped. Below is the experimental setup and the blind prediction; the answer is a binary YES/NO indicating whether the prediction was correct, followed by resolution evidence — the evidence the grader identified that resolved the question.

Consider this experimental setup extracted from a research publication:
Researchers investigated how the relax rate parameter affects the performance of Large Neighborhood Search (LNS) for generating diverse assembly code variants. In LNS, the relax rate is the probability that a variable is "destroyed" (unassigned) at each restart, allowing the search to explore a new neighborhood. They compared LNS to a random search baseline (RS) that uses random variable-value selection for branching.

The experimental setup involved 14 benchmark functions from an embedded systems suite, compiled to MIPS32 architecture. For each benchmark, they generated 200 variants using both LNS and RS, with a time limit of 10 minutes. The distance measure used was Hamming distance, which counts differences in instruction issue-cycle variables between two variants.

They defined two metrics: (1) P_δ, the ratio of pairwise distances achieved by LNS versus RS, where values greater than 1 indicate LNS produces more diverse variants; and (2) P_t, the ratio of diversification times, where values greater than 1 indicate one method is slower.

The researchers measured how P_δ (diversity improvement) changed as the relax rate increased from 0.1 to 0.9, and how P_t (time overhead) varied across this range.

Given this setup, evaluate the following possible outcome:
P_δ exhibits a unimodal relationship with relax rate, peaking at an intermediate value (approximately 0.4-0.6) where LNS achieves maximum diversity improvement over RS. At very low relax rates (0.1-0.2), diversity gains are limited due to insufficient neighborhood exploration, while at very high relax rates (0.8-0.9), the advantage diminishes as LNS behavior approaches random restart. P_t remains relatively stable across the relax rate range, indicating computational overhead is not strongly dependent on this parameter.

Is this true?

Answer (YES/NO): NO